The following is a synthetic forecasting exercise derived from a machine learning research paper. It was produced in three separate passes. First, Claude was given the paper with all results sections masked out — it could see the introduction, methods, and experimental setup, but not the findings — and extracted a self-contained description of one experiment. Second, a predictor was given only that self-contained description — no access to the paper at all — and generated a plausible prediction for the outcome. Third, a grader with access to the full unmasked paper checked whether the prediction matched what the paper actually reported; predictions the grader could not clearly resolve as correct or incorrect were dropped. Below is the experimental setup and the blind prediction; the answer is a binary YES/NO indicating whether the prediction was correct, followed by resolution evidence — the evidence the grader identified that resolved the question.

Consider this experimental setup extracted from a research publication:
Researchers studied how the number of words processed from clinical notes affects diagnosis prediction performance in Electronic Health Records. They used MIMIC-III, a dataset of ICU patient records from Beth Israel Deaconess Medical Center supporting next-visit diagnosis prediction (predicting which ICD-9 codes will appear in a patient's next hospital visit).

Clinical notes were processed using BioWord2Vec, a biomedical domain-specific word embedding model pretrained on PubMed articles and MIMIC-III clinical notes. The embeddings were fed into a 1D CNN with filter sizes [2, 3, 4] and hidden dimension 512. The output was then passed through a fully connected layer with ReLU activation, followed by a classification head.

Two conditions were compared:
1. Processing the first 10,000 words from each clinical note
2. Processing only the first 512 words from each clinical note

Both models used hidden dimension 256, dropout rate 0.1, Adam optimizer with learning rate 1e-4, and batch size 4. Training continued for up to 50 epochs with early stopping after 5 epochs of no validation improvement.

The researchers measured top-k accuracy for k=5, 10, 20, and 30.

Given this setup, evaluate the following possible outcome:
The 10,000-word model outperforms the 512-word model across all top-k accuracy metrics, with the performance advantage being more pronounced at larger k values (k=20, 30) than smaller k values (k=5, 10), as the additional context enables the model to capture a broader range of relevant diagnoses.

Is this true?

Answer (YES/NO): YES